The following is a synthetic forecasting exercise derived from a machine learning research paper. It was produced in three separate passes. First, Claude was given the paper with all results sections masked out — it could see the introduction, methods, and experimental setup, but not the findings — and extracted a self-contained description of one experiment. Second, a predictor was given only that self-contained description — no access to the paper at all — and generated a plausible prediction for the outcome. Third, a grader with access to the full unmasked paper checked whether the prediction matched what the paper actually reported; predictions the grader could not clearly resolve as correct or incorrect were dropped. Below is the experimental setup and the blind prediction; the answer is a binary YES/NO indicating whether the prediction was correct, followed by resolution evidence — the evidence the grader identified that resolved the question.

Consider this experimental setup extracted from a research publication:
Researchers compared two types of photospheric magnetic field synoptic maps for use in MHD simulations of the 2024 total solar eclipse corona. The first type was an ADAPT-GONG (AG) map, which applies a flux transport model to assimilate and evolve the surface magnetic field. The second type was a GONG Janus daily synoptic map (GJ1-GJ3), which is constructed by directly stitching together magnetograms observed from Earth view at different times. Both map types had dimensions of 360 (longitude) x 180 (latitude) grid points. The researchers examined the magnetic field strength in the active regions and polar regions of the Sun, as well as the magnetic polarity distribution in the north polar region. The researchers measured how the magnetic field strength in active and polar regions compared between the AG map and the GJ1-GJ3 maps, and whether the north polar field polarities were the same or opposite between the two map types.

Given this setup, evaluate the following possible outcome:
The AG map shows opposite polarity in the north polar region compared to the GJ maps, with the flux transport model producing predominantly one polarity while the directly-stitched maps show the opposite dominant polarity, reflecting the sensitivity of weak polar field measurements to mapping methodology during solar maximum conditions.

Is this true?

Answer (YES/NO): YES